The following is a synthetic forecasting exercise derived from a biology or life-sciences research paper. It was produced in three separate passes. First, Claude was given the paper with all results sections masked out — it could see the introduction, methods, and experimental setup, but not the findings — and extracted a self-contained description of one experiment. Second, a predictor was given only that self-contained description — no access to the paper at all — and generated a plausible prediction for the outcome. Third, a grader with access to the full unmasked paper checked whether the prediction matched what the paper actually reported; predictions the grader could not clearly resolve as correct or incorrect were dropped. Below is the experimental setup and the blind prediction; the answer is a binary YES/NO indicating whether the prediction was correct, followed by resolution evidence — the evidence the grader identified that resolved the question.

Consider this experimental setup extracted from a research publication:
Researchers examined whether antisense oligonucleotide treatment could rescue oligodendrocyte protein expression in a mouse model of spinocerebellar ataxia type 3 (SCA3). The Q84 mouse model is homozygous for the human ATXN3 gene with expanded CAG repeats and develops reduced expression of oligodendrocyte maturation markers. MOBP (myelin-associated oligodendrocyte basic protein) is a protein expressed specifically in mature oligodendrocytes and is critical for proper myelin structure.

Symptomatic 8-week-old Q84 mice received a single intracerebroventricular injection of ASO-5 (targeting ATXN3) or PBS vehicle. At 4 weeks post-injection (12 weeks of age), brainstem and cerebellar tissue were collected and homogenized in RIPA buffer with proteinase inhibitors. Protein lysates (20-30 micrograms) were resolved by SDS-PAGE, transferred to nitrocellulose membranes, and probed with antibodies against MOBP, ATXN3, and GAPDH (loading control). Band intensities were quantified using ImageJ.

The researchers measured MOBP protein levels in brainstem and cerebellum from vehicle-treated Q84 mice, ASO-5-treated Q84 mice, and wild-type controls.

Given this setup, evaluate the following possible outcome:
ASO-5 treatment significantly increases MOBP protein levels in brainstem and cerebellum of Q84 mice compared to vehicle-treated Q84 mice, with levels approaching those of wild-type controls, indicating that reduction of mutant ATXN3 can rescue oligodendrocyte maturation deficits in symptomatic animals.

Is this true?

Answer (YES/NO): NO